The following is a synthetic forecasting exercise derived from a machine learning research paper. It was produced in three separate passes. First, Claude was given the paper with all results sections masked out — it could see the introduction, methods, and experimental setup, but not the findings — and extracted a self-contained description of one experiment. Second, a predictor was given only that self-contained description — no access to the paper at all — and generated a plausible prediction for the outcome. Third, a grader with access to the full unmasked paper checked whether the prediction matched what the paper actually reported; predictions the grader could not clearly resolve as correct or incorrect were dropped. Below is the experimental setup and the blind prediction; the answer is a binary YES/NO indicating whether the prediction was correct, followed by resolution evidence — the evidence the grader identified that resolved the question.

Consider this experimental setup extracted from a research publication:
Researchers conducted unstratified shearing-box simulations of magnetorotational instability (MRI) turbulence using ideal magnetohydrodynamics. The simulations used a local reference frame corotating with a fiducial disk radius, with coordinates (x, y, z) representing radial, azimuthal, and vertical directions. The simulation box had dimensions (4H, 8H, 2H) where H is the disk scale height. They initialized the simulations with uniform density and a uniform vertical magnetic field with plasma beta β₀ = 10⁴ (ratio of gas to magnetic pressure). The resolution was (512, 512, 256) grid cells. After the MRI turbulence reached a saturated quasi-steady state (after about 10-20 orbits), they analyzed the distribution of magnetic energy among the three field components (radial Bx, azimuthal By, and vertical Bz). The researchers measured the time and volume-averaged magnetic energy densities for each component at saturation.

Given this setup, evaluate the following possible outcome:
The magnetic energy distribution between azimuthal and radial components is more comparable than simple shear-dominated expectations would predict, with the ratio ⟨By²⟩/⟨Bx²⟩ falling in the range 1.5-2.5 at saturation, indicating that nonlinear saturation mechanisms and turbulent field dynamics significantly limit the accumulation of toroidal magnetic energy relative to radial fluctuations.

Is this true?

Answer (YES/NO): NO